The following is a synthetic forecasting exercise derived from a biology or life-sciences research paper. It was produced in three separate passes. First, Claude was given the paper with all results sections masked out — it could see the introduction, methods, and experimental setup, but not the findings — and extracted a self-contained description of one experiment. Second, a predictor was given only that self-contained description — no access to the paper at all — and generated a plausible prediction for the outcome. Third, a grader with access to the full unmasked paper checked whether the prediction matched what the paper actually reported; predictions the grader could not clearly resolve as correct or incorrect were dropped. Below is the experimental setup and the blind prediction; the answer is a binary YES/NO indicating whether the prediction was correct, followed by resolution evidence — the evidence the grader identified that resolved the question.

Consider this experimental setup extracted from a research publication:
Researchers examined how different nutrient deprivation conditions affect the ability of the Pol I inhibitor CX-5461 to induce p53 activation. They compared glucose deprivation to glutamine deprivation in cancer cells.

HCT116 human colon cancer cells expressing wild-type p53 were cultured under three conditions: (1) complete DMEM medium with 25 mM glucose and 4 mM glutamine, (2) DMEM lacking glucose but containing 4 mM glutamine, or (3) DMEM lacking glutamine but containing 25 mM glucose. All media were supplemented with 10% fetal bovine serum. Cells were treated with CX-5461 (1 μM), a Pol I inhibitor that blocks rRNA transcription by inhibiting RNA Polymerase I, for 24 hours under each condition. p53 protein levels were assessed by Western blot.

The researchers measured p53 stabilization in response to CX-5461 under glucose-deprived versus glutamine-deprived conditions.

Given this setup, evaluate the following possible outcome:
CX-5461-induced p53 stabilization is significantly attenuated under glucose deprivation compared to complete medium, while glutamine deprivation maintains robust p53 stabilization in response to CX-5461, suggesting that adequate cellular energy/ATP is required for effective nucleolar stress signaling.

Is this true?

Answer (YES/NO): NO